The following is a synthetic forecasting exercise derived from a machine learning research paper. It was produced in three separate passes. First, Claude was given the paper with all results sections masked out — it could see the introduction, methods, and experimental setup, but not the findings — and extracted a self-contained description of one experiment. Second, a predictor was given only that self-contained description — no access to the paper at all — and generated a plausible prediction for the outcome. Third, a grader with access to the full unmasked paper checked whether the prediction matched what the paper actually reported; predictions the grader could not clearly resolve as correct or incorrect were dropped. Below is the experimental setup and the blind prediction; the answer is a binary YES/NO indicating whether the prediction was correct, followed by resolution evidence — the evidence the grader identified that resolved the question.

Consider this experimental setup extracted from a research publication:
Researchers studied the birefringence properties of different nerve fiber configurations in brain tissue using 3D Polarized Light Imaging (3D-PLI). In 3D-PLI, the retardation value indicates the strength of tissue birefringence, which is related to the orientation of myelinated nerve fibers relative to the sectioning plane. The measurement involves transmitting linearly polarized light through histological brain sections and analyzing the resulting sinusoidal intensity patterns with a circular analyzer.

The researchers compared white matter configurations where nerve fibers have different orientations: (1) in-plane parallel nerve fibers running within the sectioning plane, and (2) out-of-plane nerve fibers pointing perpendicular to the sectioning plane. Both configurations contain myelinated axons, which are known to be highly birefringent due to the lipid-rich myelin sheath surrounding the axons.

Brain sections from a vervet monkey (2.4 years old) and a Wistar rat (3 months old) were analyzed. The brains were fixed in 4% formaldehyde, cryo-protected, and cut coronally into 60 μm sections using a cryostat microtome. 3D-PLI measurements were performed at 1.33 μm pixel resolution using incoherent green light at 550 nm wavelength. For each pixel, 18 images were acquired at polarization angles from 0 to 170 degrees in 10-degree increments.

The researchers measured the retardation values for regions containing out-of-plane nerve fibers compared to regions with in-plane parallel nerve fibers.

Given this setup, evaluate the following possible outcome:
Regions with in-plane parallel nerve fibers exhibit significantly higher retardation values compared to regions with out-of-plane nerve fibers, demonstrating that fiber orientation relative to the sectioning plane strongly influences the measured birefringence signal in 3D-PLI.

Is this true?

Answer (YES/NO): YES